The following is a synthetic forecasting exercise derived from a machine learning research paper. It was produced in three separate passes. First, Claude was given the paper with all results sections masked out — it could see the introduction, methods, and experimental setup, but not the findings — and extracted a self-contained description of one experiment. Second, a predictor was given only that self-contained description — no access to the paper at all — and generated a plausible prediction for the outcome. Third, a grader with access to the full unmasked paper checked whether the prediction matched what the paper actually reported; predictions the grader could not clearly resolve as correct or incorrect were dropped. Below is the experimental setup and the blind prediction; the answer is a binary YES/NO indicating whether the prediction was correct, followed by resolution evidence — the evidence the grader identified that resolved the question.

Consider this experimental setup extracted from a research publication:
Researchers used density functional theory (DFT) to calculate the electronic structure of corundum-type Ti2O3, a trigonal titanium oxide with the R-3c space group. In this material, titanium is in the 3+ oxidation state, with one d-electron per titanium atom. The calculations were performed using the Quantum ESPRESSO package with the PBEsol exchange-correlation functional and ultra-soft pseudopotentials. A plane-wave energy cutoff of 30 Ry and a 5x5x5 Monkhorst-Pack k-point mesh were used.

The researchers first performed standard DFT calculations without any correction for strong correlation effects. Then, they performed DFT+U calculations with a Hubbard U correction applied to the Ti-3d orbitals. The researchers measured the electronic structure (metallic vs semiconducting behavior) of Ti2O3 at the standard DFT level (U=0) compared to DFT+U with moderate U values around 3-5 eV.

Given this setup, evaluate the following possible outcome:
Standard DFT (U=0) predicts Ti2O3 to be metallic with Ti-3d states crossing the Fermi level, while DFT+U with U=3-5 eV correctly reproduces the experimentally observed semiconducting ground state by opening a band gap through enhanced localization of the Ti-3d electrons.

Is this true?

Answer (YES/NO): YES